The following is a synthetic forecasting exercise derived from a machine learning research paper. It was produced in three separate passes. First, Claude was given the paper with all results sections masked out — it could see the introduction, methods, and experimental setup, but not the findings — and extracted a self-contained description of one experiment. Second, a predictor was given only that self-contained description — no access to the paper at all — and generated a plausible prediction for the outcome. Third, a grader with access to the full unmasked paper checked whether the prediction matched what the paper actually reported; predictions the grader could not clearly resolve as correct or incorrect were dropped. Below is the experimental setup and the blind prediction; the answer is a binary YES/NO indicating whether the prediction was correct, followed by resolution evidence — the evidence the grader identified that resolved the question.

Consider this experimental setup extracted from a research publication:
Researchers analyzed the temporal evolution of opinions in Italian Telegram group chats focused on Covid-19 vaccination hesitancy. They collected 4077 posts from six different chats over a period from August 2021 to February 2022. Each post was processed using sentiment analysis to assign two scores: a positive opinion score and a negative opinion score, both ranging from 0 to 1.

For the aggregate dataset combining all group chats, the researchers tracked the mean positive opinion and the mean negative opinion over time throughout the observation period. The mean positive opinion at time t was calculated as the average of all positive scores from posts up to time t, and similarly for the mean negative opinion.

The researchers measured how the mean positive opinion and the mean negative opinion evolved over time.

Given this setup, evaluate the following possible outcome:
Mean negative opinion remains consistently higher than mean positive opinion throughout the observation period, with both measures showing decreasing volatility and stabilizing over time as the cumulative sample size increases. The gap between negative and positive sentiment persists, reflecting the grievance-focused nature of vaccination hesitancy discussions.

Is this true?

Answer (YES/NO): NO